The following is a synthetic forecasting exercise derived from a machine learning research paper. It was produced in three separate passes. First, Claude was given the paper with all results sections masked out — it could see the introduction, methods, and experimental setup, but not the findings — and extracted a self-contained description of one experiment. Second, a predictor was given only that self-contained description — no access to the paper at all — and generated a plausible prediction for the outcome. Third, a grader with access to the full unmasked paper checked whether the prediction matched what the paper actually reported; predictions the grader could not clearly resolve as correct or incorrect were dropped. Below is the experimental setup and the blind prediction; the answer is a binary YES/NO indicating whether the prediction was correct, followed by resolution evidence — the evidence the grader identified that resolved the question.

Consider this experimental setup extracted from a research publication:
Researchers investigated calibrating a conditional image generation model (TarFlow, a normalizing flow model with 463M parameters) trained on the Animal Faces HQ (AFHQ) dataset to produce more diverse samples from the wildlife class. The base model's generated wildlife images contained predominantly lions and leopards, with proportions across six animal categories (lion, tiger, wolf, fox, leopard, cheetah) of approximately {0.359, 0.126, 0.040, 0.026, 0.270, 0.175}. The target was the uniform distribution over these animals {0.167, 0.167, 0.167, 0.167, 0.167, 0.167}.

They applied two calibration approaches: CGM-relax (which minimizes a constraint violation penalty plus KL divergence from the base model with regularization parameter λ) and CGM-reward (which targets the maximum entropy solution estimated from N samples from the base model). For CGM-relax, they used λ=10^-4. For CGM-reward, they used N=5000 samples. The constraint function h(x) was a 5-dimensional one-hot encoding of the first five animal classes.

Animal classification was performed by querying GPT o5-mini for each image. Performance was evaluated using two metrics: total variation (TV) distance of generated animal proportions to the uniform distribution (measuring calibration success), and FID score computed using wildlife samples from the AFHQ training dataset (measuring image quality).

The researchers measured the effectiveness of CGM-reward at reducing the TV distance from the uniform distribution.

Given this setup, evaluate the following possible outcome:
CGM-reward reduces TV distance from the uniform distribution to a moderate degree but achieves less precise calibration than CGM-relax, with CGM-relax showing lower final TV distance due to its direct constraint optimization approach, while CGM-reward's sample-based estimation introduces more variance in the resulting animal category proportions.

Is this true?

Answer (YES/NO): NO